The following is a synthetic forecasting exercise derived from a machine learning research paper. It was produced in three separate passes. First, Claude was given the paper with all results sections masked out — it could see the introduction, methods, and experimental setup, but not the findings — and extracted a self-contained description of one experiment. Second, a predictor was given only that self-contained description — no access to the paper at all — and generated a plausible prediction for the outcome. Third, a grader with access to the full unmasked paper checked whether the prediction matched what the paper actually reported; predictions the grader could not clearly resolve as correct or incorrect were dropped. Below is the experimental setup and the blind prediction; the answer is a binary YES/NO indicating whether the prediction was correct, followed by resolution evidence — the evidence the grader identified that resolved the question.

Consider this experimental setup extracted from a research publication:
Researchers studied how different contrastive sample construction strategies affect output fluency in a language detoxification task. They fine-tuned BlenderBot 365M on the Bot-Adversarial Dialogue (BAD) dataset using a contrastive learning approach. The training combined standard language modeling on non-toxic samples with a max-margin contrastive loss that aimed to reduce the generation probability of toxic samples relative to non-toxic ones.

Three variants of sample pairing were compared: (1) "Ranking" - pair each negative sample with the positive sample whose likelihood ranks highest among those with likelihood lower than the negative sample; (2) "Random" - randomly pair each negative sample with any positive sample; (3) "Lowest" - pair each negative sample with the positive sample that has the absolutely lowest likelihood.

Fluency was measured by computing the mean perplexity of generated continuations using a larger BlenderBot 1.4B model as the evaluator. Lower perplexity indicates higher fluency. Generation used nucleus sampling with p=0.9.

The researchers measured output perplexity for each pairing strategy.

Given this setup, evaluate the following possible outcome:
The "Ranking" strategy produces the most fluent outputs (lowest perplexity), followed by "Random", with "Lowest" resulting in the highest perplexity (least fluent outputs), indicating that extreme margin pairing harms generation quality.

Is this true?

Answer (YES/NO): NO